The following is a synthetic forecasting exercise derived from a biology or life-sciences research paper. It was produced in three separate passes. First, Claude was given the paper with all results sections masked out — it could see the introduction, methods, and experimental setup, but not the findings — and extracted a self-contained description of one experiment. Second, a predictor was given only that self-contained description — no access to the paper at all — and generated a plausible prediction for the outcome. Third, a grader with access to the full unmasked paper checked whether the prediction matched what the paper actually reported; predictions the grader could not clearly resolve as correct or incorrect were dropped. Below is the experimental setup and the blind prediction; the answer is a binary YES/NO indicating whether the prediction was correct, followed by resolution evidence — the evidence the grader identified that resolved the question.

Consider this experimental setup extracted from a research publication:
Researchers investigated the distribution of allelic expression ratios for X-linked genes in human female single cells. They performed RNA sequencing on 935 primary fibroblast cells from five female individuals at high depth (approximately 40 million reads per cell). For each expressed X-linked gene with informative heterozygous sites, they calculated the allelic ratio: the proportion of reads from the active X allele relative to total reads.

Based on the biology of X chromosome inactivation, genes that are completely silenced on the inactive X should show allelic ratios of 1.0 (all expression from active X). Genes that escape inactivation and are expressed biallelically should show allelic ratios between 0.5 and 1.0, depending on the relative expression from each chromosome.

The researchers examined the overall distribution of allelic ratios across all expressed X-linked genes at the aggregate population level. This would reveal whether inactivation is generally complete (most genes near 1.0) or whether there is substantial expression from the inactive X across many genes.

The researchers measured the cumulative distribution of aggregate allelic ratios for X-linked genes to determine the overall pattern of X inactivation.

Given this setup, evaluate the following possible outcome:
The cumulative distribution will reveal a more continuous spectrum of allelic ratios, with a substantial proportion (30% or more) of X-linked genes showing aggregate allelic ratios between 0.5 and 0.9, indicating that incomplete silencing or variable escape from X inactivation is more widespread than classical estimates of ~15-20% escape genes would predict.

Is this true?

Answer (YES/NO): NO